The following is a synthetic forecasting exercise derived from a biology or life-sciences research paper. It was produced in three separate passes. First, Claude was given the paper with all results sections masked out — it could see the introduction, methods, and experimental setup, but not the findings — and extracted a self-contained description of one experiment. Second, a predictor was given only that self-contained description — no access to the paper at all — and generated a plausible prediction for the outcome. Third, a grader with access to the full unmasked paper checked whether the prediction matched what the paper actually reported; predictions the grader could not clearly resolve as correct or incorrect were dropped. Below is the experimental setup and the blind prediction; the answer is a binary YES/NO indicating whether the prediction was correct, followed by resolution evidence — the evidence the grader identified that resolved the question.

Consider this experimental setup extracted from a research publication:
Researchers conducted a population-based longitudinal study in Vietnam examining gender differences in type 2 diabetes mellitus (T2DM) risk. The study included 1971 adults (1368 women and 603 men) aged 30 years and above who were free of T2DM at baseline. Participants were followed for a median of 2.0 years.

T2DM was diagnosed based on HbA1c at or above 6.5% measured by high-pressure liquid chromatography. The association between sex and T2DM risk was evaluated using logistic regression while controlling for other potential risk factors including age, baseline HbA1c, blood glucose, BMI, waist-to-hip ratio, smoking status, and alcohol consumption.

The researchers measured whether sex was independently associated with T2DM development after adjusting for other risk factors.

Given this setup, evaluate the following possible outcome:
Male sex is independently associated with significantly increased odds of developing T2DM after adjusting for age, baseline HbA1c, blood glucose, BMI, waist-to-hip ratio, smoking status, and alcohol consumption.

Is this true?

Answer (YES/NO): NO